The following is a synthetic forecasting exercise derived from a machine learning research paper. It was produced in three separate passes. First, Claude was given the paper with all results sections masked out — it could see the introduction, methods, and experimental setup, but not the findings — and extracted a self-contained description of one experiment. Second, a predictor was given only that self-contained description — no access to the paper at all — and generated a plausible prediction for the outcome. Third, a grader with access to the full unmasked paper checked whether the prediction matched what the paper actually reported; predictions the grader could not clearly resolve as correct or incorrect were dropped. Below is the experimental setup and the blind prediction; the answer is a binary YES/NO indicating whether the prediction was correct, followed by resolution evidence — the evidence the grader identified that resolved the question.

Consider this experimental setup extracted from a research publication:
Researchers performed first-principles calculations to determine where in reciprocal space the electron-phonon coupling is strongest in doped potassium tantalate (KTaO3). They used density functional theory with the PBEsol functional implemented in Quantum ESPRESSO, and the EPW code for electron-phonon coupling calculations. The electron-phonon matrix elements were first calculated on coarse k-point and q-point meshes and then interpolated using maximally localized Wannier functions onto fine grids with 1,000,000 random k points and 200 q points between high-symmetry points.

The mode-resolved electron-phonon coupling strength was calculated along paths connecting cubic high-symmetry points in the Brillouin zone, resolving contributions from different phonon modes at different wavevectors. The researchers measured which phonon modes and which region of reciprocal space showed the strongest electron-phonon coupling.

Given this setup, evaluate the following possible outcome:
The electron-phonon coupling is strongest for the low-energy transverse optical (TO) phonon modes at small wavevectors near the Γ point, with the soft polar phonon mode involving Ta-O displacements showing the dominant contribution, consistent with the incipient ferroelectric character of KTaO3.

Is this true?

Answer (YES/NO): YES